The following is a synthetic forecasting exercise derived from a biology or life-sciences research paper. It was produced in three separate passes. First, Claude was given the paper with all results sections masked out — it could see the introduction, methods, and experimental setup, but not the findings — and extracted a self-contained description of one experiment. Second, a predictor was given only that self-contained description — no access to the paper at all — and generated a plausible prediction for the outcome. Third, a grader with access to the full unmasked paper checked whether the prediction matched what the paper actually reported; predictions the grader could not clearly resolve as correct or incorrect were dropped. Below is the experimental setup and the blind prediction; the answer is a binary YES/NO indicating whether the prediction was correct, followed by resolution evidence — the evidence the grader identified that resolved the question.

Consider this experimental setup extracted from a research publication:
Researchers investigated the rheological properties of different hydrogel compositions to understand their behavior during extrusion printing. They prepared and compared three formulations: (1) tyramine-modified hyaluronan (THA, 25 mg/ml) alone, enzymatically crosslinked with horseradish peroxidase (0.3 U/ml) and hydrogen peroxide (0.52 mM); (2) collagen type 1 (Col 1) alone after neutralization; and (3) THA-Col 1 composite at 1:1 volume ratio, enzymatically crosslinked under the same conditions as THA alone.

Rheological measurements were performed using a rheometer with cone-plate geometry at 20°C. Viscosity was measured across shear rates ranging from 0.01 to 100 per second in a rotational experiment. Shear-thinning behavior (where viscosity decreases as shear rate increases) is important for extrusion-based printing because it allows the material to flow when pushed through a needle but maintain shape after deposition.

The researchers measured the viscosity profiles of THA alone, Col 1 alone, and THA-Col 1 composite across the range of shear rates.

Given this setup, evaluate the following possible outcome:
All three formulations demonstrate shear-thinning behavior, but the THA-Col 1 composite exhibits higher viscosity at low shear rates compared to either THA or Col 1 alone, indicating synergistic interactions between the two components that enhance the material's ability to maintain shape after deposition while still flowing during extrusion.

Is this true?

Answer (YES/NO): YES